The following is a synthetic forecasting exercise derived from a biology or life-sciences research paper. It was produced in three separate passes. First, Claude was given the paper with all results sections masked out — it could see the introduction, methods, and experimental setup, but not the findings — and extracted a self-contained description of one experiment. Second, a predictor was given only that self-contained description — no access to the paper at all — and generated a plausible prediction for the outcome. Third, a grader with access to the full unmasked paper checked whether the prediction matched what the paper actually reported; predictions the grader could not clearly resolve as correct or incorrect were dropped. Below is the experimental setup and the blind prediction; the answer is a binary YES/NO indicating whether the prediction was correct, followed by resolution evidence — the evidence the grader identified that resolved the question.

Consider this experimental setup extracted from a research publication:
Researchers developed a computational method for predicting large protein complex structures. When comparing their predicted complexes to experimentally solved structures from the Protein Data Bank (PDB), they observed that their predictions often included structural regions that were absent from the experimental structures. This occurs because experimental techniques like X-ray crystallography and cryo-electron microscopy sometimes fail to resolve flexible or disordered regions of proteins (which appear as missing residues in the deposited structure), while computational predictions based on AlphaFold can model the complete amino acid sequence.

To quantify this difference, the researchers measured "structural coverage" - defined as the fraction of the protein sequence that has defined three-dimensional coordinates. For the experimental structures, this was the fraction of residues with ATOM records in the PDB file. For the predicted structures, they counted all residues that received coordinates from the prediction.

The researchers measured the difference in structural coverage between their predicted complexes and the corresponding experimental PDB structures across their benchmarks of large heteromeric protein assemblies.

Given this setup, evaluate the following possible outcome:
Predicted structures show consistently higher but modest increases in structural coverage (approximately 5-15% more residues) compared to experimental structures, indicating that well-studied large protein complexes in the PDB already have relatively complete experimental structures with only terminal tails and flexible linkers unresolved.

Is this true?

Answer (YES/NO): NO